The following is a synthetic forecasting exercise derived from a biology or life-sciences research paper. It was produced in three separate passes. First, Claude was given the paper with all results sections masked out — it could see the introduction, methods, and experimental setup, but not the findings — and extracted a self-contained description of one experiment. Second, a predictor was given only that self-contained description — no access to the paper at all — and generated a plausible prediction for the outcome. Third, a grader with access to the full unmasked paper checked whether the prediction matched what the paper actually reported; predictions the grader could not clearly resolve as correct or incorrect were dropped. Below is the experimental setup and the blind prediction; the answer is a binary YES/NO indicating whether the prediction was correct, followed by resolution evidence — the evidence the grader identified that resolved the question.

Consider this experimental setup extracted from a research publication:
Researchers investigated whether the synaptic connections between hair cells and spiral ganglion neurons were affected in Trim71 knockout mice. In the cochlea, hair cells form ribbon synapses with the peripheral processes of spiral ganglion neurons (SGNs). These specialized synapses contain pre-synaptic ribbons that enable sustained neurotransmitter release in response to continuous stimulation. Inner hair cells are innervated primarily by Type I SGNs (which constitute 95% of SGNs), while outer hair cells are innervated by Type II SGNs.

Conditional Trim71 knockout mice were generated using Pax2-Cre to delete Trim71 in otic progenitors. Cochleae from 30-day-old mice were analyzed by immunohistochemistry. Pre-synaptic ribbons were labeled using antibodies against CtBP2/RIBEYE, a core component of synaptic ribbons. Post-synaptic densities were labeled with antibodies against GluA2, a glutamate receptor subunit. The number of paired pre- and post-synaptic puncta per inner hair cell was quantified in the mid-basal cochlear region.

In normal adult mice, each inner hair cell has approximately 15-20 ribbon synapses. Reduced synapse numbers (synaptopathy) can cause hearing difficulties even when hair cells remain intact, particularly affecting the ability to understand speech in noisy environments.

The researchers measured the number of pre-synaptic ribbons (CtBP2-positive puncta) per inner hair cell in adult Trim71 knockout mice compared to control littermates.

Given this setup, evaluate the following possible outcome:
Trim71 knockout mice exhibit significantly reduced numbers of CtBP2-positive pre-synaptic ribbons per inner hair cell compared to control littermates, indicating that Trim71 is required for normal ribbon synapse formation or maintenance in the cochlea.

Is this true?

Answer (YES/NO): YES